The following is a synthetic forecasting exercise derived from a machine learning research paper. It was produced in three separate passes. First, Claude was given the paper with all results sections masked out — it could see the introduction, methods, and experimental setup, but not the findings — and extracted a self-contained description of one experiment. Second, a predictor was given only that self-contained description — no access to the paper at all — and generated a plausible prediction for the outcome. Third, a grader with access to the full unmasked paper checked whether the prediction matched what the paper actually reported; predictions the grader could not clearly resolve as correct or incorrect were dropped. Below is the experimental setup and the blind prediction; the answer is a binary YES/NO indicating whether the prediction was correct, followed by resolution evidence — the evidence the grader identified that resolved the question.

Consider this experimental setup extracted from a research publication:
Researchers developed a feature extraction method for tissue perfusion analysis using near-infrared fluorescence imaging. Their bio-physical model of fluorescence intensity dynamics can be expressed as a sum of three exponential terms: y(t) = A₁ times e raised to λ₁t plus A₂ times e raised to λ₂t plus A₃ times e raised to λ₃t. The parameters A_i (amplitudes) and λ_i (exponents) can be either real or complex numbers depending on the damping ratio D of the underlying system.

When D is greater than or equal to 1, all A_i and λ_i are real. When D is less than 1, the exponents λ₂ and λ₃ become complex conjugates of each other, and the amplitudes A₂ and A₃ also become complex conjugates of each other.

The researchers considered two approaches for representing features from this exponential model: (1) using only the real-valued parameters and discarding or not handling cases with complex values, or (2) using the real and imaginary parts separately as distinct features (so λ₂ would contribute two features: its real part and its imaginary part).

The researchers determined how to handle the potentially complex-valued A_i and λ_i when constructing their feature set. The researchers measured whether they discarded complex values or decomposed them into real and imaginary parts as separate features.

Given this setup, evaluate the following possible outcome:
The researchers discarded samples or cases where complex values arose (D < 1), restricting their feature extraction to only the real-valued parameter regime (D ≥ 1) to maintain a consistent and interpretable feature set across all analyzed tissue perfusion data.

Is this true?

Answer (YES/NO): NO